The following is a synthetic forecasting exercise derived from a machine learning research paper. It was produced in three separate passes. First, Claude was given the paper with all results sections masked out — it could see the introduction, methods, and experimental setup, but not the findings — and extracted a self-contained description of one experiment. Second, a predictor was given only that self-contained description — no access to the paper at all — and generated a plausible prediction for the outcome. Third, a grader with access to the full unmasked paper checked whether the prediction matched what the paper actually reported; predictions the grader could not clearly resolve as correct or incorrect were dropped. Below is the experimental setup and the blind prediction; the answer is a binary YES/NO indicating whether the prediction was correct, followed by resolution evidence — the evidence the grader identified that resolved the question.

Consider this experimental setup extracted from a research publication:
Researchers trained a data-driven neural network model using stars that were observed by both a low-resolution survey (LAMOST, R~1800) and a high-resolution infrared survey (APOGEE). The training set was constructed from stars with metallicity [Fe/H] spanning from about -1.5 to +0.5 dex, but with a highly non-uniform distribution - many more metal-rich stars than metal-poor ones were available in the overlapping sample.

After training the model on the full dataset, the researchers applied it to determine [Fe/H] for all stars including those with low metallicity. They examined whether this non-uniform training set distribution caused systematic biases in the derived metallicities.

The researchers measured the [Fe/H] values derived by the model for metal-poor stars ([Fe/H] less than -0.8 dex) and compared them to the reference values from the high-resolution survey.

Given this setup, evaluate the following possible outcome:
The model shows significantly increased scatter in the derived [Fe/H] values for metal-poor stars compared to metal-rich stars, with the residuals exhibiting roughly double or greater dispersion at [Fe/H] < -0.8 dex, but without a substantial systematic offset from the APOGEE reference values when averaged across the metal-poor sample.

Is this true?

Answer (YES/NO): NO